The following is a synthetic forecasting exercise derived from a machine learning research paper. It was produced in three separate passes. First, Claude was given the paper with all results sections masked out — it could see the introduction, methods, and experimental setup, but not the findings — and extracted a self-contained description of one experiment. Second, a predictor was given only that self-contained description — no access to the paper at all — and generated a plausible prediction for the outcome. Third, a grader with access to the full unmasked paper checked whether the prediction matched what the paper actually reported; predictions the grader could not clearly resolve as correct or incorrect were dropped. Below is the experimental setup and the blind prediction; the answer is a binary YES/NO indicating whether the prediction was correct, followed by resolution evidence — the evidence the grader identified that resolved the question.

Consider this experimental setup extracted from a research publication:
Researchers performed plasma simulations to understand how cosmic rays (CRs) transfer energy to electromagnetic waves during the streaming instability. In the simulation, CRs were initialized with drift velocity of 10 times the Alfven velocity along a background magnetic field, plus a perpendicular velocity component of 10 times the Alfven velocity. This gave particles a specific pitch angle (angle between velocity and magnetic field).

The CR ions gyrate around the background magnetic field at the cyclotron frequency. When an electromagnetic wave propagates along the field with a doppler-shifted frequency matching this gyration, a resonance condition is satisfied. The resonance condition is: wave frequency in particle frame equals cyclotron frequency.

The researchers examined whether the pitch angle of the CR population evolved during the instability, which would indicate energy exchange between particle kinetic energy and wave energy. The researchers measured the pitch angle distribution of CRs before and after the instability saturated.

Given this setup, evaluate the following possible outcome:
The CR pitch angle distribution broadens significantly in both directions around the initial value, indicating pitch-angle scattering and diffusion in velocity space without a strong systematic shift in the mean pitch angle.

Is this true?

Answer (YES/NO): NO